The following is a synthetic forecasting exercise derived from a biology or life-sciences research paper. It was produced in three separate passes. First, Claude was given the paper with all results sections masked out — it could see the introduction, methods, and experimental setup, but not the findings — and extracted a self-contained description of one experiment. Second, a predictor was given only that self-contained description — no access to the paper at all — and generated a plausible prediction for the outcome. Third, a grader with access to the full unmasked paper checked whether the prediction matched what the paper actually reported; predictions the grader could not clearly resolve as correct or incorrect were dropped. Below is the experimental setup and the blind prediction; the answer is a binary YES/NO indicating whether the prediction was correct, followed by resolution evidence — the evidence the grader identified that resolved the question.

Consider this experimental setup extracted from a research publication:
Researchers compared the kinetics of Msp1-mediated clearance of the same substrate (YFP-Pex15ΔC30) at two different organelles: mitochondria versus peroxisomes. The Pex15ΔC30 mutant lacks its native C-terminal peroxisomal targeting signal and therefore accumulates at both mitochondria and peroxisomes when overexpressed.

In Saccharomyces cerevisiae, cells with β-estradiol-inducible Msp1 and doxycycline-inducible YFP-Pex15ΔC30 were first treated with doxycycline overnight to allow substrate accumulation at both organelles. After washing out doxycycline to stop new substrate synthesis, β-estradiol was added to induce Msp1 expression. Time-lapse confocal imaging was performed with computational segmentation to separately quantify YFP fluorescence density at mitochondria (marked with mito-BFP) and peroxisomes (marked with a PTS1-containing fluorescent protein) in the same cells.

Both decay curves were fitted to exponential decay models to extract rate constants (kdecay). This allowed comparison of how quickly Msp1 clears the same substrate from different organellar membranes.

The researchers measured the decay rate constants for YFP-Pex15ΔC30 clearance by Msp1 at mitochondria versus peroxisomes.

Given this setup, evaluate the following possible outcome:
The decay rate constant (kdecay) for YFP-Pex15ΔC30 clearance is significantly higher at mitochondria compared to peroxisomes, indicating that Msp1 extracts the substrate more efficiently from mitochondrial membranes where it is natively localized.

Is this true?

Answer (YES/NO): NO